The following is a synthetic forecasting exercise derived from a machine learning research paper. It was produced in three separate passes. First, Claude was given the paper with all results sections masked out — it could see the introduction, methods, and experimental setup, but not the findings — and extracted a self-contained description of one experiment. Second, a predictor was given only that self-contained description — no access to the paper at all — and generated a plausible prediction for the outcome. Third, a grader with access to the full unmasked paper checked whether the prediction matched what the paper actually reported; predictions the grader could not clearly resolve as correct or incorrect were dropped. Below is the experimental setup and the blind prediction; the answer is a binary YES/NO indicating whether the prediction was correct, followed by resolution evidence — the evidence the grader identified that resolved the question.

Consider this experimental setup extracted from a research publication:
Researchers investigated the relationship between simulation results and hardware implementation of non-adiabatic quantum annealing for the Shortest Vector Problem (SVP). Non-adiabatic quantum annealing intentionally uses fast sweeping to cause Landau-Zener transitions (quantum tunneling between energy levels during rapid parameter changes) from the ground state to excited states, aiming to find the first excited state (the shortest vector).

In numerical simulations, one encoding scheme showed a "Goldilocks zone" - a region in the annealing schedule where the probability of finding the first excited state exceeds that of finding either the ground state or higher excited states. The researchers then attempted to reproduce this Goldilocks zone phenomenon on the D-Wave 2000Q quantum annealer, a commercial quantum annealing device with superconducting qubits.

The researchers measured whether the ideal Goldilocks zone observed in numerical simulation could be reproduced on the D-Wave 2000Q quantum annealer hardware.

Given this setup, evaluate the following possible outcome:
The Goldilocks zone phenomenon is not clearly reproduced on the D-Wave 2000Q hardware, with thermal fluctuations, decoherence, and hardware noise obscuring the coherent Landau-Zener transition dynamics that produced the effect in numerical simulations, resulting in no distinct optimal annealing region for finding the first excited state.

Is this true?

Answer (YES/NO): YES